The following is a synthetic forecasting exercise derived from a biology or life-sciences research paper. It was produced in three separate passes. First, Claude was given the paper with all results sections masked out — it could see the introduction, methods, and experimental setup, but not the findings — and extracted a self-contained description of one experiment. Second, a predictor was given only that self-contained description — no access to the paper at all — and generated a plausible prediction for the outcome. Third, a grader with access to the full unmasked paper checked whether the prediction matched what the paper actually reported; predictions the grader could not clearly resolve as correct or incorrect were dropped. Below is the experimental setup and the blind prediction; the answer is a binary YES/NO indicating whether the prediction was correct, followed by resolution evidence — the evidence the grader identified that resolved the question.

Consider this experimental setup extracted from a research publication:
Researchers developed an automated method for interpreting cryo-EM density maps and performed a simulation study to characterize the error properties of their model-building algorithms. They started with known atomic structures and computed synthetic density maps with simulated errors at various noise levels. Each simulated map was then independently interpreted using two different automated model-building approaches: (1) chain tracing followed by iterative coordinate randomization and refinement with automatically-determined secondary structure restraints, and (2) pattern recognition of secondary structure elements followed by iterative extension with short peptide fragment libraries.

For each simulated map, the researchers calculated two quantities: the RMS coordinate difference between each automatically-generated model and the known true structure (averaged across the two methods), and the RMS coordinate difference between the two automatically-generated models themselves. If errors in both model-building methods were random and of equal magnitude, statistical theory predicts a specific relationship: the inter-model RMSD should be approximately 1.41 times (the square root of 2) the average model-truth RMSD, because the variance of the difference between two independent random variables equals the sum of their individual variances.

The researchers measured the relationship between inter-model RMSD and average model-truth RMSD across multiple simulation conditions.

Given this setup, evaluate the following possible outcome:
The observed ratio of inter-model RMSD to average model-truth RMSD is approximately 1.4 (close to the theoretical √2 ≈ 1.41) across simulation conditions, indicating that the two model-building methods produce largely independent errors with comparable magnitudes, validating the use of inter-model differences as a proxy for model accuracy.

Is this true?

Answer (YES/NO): YES